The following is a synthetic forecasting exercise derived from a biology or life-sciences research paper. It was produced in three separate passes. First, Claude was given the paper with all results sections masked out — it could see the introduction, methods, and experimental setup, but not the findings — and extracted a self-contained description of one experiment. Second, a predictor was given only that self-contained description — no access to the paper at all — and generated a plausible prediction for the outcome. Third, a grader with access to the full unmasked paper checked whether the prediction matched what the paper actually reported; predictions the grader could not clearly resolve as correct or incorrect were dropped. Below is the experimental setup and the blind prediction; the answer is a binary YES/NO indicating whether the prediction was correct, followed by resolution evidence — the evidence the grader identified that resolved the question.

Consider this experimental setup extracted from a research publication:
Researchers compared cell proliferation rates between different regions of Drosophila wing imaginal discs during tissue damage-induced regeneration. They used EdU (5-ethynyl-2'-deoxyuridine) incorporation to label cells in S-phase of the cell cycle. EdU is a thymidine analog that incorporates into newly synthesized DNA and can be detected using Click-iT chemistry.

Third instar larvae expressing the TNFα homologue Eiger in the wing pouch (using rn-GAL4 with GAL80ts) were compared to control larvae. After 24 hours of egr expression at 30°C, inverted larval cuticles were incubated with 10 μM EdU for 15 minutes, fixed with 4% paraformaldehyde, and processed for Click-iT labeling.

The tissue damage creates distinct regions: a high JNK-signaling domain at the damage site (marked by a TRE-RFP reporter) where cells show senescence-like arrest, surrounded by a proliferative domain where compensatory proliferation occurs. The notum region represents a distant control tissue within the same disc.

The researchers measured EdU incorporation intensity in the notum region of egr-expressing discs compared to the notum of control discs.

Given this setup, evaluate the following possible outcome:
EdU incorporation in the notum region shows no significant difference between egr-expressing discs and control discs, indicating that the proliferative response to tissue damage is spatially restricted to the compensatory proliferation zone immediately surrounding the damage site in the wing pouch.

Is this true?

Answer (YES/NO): NO